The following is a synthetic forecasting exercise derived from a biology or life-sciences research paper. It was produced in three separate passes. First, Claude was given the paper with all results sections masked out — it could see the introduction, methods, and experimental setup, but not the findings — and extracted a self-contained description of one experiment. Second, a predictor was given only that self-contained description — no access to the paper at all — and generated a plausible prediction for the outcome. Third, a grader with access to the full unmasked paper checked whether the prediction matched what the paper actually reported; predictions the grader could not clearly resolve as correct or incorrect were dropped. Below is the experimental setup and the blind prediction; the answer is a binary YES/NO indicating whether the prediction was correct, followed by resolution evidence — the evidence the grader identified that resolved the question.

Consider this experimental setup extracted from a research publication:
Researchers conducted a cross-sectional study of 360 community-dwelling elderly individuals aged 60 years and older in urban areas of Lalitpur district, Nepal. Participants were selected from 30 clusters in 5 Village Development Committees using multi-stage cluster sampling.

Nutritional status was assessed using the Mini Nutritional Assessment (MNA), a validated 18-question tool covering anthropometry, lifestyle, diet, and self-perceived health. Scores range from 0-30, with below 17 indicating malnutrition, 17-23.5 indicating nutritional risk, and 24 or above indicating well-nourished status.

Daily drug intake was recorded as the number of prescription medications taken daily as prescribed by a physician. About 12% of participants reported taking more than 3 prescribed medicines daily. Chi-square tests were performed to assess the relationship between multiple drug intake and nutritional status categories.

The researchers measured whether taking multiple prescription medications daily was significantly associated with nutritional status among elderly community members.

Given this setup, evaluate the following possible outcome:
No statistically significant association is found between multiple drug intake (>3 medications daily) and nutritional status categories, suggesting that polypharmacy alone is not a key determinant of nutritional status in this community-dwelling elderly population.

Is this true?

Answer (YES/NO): YES